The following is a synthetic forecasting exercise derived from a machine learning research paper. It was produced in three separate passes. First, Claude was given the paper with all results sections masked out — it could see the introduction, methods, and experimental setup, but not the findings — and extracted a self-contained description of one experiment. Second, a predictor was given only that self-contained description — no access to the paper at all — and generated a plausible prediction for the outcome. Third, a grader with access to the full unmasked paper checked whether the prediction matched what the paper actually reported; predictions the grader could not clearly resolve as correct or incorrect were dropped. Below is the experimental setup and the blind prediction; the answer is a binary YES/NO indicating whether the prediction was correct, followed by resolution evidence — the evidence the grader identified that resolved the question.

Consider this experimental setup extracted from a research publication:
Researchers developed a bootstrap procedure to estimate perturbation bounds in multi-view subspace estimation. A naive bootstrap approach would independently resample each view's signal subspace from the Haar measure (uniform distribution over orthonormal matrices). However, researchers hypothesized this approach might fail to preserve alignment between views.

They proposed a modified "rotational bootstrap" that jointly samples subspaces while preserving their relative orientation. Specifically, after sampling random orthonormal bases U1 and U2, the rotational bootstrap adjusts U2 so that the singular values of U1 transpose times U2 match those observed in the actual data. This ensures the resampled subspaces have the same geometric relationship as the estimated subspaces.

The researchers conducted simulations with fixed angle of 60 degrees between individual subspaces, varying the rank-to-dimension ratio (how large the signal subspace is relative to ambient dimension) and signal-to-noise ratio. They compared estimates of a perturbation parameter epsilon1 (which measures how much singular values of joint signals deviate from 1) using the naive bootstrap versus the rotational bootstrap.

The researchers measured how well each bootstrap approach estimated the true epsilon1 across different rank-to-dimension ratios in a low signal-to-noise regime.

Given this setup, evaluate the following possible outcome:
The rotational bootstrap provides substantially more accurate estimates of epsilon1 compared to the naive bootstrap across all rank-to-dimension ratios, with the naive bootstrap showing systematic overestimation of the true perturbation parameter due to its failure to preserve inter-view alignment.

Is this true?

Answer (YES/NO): NO